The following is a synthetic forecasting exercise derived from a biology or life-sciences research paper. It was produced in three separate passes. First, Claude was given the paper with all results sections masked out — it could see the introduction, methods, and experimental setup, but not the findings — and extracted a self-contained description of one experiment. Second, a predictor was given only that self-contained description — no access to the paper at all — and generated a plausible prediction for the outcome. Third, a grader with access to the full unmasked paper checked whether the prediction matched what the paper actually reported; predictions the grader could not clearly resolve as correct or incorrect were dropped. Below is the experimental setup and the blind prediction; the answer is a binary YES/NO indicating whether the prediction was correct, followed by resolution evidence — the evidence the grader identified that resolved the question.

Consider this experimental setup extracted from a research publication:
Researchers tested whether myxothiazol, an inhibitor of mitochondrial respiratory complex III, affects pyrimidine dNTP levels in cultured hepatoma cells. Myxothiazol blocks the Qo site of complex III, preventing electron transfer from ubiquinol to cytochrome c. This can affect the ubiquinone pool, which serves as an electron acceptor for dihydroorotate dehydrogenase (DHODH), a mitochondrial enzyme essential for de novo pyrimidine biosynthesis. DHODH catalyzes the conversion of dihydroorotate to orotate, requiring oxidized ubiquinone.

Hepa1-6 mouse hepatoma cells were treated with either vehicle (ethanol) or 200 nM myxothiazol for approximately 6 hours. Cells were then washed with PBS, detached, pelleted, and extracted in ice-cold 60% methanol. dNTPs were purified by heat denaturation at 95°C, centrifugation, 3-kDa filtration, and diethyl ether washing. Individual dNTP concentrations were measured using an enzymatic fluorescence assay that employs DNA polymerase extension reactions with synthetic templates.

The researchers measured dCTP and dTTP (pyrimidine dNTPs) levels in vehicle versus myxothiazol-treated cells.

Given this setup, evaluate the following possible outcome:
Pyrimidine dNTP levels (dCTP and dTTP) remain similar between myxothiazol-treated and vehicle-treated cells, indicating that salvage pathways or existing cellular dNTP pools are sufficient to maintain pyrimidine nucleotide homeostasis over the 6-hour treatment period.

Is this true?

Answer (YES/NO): NO